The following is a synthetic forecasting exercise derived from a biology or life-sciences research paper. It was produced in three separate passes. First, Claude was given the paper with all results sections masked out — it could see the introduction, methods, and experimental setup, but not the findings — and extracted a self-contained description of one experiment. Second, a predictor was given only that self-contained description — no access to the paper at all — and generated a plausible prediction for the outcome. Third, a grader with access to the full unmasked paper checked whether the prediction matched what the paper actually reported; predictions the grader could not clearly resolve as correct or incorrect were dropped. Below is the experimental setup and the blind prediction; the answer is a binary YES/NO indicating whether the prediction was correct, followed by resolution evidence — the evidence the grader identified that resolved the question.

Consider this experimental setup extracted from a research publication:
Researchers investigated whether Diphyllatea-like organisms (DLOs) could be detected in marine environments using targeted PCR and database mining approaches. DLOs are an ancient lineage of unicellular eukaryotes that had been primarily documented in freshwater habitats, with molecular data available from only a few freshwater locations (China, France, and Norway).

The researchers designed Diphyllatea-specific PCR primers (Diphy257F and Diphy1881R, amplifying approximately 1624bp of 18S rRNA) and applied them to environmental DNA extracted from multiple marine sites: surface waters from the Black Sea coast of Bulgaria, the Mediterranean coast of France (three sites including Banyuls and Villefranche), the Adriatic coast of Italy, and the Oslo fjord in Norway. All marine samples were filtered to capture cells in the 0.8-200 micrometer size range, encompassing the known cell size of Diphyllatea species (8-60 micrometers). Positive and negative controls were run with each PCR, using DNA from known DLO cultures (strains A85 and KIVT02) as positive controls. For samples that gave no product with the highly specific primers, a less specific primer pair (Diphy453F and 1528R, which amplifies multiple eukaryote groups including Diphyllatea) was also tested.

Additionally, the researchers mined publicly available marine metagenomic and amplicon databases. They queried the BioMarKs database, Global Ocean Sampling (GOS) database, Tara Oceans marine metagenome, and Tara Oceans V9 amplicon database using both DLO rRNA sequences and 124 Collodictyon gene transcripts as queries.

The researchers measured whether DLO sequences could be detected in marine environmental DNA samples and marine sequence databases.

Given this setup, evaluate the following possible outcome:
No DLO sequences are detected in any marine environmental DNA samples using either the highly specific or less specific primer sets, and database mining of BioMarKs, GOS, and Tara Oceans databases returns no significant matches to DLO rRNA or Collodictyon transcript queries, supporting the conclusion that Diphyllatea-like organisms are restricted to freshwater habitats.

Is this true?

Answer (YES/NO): YES